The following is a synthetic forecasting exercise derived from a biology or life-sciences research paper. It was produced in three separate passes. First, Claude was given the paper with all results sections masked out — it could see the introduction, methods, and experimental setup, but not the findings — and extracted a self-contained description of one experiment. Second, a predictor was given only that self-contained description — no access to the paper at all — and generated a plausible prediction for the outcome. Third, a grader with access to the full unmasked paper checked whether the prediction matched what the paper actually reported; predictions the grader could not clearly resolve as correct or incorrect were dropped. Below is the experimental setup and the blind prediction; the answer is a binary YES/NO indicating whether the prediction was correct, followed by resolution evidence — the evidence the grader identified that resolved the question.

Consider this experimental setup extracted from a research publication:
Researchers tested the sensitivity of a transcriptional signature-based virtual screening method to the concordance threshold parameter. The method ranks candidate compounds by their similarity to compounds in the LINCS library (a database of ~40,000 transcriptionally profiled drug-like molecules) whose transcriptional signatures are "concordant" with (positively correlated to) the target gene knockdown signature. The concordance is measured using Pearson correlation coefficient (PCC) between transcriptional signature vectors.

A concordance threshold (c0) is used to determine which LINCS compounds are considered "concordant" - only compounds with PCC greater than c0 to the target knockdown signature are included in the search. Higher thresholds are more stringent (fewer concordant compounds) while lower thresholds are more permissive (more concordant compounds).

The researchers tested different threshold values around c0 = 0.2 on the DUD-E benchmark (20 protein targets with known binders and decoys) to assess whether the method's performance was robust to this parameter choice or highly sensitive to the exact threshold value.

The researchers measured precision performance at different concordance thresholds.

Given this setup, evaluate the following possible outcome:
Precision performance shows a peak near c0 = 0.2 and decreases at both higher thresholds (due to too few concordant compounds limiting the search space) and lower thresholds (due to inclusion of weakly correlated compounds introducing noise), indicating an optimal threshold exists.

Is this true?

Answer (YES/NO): NO